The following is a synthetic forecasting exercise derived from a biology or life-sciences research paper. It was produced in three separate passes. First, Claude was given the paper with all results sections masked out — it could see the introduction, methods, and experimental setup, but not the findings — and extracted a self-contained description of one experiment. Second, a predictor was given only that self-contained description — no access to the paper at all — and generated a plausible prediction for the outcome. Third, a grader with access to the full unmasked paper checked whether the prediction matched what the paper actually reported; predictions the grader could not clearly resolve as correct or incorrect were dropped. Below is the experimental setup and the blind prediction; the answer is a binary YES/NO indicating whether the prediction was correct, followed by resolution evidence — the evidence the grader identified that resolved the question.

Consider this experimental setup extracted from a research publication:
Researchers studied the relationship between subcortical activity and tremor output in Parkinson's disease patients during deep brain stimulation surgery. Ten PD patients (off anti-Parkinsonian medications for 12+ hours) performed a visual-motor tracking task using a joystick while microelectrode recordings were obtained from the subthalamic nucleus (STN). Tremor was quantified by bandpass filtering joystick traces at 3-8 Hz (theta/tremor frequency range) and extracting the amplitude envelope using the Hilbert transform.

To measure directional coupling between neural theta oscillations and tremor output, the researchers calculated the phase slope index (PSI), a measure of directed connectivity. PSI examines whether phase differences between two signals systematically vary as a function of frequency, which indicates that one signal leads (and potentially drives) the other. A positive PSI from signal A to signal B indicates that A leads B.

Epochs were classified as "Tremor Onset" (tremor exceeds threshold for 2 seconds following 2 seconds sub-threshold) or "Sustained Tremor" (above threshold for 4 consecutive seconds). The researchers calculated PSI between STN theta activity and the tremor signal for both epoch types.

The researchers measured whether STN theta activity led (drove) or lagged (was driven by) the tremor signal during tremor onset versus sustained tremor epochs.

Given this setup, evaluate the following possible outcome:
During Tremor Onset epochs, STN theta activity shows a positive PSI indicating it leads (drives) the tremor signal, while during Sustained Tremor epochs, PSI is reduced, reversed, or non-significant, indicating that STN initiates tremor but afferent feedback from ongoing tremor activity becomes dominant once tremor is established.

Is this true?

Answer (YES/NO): YES